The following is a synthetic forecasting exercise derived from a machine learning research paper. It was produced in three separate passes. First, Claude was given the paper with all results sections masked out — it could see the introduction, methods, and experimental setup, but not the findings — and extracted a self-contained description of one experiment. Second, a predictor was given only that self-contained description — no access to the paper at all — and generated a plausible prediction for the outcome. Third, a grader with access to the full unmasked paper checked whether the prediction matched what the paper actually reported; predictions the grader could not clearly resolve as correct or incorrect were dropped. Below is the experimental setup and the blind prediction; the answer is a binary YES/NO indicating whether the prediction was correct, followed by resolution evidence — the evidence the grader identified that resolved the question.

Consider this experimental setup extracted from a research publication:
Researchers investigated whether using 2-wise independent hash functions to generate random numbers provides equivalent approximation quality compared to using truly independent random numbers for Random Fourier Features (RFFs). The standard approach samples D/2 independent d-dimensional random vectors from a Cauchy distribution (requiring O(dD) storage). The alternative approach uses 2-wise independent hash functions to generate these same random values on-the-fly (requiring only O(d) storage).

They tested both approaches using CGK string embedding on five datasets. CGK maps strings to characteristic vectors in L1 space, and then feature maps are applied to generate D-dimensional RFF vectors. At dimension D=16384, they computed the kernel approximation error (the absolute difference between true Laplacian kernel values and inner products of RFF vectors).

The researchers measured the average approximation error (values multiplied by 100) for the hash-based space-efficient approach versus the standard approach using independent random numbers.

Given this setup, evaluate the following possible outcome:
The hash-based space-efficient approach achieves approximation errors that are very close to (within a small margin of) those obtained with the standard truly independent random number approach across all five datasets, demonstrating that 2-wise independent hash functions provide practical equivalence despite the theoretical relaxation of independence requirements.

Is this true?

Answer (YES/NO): YES